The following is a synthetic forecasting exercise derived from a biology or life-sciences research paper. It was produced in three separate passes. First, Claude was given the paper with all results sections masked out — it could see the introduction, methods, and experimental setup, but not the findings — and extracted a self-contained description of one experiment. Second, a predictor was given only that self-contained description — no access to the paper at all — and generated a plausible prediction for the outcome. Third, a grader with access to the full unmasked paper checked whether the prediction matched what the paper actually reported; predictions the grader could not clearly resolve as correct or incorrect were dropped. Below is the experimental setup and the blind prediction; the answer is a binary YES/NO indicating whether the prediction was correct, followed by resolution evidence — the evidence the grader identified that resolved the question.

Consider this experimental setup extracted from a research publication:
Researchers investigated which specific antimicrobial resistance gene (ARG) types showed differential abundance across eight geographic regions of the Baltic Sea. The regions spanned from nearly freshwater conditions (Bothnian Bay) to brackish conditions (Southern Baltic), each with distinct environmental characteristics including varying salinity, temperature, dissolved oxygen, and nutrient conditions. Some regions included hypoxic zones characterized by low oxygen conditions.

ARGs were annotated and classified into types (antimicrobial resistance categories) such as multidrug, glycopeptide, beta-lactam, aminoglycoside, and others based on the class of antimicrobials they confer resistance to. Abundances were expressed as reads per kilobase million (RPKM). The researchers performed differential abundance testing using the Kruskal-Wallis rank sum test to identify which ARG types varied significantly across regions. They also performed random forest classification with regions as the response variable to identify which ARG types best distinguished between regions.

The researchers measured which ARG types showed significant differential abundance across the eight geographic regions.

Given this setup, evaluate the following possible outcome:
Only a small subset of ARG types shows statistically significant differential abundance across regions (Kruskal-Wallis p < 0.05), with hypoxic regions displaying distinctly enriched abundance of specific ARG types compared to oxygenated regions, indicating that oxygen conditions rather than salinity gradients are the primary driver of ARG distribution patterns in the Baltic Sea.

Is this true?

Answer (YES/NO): NO